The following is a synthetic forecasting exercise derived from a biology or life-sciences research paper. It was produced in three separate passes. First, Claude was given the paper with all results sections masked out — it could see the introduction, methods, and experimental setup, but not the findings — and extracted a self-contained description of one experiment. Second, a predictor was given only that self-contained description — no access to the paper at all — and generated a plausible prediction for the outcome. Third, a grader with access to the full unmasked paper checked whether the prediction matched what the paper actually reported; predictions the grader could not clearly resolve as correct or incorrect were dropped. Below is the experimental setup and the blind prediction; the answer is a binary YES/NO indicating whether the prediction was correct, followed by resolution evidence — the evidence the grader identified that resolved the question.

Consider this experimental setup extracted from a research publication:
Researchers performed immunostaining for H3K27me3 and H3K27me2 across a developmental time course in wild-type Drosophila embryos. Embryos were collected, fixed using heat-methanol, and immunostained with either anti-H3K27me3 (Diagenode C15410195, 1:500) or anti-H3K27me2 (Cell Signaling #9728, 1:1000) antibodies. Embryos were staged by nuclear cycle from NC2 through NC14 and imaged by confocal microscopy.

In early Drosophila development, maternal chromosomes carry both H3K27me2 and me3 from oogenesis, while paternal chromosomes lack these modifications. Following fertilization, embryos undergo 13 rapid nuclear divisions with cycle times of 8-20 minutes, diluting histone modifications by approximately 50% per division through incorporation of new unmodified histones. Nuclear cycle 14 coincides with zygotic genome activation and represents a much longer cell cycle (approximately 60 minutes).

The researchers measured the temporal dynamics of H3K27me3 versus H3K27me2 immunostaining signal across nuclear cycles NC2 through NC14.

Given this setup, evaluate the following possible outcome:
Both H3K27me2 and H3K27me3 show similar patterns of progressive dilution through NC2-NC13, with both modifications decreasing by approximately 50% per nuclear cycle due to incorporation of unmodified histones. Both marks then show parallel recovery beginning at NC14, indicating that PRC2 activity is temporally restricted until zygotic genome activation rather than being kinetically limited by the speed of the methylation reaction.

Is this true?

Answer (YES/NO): NO